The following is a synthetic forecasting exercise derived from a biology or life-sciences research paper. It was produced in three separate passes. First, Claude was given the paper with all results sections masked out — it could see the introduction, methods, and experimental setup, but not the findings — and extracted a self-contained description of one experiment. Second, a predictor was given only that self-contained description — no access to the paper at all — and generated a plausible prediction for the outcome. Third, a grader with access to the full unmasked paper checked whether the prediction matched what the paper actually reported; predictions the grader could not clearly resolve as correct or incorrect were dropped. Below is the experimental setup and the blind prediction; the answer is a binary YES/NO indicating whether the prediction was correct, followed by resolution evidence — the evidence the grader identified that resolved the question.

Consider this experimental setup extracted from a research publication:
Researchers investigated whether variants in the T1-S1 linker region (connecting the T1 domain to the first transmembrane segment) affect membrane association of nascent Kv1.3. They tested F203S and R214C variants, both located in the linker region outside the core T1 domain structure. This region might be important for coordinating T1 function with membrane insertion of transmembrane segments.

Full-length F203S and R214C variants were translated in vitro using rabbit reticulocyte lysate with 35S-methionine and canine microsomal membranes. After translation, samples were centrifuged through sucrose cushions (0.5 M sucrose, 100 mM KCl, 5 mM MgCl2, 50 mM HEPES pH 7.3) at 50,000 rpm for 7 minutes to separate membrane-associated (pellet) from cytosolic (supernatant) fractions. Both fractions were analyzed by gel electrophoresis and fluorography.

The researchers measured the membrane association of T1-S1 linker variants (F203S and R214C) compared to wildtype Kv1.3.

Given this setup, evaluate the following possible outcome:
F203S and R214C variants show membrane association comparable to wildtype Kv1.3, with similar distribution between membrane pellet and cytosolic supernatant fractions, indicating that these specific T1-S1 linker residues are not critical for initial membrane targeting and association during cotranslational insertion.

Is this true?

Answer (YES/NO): NO